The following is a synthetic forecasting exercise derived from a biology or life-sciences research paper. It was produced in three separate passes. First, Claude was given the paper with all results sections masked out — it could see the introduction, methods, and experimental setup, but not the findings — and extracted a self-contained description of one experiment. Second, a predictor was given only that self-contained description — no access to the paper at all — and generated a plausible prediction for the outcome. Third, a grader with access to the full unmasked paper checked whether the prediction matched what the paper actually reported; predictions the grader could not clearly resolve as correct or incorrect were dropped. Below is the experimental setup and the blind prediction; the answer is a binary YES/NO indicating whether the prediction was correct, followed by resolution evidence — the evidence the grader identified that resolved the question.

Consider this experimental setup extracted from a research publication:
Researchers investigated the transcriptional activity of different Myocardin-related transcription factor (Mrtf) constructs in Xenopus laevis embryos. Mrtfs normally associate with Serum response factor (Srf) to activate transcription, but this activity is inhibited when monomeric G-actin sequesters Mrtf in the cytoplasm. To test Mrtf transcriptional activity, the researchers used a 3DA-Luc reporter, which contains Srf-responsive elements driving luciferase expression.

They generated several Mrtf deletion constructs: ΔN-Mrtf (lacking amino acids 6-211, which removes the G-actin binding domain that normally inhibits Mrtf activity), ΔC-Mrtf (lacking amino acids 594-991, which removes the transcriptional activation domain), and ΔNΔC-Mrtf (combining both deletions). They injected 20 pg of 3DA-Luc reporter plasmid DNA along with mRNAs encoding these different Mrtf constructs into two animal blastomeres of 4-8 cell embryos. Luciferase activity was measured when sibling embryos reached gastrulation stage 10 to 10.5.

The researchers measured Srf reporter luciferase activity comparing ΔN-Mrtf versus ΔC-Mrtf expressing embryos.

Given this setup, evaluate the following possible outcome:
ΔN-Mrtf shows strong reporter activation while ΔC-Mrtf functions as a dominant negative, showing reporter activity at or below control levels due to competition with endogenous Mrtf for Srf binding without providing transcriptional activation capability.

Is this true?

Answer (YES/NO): YES